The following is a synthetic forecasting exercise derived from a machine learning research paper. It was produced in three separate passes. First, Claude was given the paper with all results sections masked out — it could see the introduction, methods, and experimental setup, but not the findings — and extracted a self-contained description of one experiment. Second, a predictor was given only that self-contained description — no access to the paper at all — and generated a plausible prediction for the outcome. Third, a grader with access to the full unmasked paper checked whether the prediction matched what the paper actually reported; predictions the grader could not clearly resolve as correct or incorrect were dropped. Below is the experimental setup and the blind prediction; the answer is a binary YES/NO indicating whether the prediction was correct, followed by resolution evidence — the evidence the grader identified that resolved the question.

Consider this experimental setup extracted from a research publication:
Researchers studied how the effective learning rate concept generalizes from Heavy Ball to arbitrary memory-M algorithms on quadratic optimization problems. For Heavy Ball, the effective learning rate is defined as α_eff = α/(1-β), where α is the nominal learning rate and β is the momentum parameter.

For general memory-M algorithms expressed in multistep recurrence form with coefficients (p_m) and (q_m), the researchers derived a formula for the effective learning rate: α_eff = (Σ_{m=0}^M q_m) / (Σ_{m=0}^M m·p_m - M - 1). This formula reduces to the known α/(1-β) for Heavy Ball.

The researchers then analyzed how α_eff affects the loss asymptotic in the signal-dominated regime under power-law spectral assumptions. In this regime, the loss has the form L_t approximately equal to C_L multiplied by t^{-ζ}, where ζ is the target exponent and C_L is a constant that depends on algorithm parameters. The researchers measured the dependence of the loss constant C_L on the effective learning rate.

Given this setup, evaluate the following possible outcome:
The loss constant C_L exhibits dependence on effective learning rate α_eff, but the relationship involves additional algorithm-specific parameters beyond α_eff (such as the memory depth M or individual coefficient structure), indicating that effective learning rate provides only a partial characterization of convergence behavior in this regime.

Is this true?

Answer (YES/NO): NO